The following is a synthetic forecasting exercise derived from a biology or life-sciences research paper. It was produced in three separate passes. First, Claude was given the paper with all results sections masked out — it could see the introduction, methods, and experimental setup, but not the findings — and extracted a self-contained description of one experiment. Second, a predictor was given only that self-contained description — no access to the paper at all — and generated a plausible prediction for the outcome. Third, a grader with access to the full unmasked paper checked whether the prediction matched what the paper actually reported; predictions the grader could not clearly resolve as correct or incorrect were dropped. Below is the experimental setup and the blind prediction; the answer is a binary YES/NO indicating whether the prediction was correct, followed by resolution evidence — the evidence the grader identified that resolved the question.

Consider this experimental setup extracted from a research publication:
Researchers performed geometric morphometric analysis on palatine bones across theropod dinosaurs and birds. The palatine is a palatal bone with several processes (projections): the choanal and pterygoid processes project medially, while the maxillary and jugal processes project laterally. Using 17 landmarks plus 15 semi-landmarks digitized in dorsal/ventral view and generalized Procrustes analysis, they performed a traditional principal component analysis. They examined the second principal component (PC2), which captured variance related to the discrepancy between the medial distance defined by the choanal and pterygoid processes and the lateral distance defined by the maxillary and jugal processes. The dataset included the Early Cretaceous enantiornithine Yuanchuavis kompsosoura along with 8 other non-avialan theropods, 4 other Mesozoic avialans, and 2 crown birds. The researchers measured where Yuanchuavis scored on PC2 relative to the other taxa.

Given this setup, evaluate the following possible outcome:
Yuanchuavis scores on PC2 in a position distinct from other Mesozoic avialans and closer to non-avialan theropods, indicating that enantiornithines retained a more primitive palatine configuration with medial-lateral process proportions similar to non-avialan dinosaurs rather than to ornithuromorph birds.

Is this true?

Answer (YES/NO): NO